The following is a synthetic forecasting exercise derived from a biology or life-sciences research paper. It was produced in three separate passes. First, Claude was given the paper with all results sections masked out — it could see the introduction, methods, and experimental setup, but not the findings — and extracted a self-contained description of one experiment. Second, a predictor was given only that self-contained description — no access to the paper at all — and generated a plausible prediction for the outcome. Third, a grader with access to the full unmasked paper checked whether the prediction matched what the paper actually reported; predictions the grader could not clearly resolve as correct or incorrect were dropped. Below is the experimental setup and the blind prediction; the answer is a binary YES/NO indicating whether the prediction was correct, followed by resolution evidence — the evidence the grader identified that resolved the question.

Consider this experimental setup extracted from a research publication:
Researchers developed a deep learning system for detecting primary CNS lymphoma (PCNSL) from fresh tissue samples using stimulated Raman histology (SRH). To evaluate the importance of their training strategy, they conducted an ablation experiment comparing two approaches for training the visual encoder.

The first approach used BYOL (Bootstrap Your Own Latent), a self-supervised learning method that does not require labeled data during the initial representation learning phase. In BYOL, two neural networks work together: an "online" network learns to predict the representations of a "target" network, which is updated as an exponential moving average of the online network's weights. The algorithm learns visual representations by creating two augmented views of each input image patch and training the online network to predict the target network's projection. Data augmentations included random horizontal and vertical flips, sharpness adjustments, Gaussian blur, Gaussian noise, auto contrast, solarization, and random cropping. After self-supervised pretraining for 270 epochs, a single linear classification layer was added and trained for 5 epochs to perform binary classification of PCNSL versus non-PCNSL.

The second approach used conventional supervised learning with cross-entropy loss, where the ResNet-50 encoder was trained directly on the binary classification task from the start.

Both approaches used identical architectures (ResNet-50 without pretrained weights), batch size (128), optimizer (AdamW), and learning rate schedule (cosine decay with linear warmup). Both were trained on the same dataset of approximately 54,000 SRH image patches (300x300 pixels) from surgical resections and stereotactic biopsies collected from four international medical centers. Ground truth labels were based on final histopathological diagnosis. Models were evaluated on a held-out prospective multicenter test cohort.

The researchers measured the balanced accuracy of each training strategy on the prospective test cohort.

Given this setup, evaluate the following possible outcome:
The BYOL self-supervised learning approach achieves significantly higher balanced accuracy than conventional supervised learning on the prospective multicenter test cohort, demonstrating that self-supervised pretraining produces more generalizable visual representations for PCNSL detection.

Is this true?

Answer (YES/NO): NO